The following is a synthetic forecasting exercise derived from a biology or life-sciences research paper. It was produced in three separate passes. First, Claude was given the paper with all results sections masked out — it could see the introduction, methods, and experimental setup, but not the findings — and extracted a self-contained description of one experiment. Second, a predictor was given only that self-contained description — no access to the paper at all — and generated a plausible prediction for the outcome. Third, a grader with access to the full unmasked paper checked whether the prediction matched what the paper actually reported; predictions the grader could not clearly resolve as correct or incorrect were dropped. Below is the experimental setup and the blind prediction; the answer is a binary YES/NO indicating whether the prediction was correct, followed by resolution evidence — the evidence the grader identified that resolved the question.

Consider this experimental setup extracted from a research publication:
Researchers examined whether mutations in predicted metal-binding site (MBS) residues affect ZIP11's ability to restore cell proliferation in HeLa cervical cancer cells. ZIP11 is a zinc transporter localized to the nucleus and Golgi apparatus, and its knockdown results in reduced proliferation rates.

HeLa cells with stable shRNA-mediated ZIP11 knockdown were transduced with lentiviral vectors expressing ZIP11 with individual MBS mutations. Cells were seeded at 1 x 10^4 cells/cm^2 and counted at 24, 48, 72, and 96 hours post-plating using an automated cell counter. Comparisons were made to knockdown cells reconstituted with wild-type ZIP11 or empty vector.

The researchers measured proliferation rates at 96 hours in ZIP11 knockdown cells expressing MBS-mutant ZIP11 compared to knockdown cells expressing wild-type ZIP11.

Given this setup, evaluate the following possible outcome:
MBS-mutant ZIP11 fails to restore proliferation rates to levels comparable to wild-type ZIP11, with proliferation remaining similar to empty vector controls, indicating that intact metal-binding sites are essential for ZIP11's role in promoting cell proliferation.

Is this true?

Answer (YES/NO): NO